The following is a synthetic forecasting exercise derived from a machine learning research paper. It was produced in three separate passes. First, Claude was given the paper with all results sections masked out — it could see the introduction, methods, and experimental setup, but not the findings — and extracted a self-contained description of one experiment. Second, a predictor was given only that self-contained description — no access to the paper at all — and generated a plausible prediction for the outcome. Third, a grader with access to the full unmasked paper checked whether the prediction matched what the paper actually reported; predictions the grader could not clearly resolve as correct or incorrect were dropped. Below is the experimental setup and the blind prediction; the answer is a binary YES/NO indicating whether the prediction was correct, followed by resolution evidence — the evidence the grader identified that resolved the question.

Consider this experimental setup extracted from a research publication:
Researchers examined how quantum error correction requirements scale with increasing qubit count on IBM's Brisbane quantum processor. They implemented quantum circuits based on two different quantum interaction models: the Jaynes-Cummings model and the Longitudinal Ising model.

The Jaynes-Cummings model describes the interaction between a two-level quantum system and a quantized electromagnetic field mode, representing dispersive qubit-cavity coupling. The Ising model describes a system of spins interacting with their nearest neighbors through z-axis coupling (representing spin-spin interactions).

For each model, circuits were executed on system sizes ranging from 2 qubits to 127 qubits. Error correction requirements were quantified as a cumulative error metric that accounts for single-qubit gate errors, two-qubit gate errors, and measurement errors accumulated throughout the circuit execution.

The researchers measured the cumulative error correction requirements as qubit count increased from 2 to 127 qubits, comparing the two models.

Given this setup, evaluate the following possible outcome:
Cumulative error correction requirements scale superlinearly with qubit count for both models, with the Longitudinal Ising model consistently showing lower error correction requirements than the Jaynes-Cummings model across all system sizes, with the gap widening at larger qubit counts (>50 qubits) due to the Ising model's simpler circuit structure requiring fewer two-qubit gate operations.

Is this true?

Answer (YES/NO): NO